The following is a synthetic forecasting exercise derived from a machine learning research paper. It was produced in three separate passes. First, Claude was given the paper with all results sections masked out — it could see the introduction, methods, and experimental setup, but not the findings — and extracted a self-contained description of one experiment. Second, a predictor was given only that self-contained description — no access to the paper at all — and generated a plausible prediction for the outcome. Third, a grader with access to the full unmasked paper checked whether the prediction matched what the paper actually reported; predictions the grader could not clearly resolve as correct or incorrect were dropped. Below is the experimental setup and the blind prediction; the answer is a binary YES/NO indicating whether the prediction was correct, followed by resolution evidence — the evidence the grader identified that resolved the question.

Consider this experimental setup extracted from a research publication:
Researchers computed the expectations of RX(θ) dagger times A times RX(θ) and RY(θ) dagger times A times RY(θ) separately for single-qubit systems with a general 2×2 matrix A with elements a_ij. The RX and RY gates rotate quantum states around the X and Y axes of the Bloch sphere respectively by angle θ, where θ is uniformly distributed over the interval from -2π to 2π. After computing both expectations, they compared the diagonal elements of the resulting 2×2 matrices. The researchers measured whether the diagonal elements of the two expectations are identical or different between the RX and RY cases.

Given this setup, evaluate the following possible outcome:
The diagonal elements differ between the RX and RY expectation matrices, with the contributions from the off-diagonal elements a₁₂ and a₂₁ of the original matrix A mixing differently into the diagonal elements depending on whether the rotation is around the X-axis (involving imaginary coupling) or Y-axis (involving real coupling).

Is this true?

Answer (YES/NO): NO